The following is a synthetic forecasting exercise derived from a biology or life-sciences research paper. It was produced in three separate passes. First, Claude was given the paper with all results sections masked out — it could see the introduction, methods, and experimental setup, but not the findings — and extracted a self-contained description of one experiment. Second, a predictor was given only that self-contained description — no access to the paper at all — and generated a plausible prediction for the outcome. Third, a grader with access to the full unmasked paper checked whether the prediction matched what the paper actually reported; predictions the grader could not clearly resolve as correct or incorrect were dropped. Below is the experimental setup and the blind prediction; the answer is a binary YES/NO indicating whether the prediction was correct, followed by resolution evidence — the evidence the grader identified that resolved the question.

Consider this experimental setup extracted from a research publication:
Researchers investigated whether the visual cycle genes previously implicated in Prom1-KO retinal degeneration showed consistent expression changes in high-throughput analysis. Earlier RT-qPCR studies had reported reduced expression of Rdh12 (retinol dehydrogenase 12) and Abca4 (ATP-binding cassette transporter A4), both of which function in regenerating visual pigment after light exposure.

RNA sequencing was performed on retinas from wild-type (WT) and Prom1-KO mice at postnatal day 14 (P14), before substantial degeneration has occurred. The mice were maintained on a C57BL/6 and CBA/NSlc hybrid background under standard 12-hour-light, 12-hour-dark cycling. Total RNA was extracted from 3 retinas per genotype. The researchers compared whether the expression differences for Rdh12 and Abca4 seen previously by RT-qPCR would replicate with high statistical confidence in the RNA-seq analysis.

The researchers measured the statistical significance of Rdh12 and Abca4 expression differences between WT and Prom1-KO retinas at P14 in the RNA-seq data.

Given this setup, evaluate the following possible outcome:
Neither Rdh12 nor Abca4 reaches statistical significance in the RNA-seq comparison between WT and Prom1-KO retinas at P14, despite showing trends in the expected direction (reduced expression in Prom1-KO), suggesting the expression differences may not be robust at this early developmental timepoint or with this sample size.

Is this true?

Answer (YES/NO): YES